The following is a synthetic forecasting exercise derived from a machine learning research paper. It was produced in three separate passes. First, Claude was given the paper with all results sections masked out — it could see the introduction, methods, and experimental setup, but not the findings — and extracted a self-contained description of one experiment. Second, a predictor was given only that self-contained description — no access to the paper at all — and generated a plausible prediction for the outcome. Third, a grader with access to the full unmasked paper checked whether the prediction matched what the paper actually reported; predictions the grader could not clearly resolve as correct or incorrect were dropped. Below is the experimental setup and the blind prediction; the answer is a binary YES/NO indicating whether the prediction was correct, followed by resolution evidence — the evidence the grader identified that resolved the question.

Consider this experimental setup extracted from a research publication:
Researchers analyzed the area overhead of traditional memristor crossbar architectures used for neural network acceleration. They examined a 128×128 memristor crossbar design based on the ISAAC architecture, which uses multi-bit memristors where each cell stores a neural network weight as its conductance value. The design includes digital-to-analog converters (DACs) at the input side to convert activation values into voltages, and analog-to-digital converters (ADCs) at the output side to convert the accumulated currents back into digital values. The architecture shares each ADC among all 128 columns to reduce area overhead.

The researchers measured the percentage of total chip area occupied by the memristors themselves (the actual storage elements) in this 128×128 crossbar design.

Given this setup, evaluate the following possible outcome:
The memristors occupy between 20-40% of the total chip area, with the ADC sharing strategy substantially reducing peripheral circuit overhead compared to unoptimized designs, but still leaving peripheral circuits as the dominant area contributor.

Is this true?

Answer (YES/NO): NO